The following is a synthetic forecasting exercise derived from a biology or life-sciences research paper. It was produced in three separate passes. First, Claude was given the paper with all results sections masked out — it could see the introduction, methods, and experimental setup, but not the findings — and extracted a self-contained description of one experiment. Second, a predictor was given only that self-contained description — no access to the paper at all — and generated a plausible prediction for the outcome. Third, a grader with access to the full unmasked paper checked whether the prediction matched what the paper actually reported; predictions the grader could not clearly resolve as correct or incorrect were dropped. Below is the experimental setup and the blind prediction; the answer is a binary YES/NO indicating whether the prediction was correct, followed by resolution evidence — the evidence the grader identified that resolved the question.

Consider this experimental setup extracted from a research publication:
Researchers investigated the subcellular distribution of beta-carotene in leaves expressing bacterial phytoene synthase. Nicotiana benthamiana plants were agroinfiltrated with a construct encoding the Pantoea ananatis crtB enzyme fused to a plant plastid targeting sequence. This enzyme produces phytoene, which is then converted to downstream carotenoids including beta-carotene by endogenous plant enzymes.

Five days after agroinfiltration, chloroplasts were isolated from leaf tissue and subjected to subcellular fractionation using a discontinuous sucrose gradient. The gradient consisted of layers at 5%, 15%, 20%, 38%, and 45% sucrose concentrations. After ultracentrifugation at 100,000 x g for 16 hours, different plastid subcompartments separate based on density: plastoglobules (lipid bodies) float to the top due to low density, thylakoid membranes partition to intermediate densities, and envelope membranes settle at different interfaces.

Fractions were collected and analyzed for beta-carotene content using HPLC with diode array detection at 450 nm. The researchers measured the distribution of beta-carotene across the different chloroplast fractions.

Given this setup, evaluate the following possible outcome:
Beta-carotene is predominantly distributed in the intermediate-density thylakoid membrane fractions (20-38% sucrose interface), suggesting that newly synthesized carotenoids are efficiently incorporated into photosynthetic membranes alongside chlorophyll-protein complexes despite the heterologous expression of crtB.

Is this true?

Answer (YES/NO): NO